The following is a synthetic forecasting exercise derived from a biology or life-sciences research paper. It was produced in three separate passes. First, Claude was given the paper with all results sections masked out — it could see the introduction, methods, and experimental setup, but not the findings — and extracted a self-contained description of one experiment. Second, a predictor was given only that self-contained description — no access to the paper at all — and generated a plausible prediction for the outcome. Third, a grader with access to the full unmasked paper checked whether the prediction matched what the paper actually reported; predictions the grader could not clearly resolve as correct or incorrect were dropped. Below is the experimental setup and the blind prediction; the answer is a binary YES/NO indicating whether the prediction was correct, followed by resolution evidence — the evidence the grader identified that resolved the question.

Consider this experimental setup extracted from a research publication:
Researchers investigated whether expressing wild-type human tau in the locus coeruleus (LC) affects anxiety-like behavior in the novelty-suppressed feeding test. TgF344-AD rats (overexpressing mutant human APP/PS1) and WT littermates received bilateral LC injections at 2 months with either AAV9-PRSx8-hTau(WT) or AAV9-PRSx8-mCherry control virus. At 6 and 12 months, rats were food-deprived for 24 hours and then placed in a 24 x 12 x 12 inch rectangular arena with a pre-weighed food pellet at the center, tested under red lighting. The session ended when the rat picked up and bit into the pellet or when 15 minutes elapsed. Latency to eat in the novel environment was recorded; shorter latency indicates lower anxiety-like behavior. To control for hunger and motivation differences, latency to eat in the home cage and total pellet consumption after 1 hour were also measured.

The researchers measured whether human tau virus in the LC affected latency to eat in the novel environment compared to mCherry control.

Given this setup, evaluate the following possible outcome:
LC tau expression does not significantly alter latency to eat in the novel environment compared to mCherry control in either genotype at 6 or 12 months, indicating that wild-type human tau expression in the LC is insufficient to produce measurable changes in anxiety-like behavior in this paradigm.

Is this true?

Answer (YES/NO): YES